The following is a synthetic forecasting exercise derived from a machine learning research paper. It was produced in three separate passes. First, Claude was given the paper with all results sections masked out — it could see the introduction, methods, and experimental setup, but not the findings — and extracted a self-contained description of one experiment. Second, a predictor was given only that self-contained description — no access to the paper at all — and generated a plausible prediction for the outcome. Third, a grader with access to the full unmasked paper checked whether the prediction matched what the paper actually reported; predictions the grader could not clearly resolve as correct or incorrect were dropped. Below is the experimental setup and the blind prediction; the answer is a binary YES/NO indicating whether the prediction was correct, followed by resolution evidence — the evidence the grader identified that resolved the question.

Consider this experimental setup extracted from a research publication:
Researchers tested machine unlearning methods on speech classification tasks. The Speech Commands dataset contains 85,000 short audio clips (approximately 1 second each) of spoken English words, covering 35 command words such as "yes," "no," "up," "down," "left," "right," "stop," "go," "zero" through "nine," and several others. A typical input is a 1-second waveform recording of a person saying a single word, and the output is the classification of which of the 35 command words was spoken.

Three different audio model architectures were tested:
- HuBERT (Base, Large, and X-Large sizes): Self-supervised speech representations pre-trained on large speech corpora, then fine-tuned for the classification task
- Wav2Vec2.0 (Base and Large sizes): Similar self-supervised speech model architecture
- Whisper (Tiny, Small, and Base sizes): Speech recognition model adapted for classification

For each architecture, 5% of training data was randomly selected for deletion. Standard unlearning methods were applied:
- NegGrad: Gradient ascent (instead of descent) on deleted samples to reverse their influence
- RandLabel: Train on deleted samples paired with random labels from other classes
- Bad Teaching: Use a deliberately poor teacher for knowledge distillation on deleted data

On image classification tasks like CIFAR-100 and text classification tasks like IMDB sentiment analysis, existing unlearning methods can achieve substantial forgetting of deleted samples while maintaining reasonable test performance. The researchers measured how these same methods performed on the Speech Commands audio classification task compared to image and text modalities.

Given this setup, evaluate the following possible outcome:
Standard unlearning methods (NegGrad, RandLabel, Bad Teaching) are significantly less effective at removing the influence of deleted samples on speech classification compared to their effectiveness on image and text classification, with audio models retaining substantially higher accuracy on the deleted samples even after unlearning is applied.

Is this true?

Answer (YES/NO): NO